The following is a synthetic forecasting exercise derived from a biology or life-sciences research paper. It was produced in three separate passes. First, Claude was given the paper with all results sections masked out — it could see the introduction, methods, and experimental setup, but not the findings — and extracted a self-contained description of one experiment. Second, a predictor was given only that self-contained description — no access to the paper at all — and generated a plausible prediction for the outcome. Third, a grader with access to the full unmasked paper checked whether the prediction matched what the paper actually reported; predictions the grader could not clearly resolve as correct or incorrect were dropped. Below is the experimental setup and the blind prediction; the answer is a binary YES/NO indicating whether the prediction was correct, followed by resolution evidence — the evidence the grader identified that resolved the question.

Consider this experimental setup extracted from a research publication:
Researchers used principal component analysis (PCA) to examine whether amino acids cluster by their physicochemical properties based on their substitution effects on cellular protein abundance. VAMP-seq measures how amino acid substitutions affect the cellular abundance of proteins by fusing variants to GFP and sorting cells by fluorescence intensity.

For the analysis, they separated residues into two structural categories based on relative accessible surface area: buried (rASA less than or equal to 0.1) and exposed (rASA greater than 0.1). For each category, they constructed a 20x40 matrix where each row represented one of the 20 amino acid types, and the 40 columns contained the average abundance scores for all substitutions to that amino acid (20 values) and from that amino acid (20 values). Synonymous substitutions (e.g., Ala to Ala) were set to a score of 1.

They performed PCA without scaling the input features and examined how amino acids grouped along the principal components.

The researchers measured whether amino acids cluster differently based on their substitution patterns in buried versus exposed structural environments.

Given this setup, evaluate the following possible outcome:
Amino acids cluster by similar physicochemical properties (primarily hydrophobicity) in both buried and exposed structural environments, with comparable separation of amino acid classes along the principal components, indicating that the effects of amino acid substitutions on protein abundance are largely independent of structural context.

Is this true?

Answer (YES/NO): NO